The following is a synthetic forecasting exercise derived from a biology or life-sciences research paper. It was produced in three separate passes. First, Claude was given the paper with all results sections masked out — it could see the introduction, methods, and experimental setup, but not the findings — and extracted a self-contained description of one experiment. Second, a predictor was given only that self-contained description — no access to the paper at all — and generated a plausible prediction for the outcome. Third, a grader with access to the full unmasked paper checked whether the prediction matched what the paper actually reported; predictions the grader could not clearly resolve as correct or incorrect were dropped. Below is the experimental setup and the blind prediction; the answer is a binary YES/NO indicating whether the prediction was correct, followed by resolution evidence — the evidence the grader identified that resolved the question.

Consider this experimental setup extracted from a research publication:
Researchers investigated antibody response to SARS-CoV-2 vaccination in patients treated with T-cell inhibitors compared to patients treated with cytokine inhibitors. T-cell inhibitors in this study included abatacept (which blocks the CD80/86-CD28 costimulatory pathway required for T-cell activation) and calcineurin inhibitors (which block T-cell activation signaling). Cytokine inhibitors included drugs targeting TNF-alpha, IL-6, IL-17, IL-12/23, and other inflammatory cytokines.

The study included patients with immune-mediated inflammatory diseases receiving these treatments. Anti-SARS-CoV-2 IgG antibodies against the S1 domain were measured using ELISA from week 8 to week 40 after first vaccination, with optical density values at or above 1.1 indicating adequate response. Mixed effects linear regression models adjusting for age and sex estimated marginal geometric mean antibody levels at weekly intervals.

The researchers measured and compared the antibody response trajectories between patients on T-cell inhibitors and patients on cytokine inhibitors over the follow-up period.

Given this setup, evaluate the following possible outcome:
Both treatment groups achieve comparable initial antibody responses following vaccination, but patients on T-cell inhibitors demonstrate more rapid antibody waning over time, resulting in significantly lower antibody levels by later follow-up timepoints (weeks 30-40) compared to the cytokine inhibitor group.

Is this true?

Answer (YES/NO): NO